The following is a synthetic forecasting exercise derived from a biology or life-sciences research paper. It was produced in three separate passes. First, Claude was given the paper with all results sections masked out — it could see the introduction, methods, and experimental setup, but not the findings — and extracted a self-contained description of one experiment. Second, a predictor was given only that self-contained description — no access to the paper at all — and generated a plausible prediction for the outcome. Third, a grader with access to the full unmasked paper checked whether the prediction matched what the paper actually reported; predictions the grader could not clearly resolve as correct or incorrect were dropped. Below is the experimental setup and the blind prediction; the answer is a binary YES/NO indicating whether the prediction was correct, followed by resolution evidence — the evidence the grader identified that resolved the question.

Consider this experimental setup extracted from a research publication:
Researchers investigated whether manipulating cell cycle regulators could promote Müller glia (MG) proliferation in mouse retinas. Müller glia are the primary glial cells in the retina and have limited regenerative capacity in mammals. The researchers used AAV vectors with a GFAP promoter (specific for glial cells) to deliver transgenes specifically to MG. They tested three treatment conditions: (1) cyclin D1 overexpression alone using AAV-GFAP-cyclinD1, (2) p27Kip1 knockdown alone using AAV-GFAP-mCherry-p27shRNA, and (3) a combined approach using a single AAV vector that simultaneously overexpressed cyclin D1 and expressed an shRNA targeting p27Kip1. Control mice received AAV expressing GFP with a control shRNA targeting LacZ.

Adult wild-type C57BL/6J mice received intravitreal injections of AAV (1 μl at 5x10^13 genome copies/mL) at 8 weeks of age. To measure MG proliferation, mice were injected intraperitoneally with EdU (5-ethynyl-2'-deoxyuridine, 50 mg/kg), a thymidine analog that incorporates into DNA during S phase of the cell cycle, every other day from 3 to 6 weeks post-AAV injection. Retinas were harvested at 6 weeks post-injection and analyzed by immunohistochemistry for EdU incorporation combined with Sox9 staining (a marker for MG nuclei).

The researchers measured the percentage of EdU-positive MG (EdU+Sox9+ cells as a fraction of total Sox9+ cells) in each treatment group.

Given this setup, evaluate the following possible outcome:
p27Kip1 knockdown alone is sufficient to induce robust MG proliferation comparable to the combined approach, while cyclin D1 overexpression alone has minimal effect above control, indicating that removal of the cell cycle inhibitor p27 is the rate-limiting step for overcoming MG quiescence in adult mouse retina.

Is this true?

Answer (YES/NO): NO